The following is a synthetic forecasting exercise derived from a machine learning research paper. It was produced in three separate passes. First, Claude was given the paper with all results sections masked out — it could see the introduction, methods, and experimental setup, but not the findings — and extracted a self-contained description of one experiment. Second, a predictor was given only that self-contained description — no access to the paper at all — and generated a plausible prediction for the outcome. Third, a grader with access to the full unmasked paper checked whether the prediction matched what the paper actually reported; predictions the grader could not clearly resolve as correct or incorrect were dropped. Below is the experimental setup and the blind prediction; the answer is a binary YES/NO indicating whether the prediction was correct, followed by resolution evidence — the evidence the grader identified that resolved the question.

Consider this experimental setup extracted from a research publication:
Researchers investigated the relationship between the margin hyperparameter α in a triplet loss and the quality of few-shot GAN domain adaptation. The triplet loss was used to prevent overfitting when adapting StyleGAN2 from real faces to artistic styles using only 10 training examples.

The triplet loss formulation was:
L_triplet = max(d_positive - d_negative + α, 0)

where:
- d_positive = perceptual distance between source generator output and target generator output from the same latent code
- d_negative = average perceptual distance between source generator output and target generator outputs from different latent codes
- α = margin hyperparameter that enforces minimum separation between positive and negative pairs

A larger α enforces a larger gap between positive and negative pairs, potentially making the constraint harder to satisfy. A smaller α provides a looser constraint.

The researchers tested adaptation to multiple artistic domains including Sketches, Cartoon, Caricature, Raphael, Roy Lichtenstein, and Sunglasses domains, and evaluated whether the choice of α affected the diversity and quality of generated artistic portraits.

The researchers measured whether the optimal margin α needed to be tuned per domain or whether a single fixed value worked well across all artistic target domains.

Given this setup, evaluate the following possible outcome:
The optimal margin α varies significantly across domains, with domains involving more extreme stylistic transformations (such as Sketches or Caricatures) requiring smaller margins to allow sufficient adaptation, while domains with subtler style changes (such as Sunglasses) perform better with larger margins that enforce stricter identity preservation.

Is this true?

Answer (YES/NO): NO